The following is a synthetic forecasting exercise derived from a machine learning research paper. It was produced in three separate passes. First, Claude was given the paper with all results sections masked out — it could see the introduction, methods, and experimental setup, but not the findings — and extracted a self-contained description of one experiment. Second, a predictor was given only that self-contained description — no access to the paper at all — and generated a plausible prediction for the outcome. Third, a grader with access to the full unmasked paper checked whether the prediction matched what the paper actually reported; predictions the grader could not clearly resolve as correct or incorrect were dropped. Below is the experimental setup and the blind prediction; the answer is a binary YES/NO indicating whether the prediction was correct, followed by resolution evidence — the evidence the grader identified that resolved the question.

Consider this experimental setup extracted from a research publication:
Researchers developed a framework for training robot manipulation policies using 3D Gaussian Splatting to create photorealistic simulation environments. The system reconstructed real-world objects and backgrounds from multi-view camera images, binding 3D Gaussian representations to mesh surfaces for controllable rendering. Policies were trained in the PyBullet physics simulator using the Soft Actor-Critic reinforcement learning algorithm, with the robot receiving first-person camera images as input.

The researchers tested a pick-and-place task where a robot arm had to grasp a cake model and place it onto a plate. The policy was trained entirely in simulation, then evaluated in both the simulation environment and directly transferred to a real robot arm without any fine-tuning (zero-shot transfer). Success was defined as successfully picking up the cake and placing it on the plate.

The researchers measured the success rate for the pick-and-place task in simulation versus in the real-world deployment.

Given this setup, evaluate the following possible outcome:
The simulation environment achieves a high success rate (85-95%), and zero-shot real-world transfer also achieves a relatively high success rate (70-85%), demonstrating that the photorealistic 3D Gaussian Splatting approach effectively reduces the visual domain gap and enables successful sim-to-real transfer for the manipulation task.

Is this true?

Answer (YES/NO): NO